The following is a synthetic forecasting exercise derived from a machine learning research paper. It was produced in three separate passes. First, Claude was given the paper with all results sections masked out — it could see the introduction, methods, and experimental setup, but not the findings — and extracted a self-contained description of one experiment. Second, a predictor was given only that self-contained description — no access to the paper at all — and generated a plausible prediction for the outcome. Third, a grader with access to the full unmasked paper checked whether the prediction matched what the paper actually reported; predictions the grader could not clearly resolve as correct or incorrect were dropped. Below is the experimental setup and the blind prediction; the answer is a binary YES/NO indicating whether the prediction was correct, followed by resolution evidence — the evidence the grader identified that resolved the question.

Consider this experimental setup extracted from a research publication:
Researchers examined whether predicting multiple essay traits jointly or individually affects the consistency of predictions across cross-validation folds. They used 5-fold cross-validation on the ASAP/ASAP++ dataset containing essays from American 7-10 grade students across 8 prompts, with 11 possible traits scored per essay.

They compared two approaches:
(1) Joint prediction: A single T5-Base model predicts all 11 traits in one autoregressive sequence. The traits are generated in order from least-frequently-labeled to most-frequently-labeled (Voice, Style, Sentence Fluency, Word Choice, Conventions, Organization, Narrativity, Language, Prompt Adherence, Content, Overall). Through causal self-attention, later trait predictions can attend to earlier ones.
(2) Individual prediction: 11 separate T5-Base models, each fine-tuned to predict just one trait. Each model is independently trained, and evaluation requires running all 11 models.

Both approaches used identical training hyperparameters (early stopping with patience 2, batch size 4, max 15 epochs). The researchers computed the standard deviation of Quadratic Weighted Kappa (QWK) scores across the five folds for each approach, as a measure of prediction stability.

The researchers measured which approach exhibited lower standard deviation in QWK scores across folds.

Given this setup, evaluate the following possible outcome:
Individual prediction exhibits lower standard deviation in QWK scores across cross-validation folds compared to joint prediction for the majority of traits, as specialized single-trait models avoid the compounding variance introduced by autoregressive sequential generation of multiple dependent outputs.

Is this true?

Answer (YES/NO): NO